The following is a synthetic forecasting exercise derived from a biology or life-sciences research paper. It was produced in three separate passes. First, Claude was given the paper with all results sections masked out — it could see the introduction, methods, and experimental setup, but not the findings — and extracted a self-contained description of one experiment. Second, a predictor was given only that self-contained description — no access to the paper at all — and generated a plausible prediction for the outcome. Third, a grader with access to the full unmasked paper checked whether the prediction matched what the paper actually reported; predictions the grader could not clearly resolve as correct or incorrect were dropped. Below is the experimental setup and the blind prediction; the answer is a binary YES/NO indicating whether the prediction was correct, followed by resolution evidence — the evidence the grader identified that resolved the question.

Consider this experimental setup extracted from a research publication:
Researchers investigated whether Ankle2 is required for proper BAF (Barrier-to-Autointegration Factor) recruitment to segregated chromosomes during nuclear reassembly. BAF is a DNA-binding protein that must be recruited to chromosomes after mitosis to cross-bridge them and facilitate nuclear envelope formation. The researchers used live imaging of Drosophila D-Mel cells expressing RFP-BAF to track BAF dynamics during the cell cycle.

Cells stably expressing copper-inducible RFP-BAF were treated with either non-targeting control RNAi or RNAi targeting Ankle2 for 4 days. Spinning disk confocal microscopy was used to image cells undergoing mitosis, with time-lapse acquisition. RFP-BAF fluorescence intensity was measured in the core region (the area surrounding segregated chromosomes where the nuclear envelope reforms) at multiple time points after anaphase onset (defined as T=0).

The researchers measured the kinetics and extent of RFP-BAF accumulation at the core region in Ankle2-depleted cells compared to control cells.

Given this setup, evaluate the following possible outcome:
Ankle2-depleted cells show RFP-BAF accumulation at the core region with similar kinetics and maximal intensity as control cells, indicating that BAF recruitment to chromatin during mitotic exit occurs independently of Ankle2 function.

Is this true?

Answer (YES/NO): NO